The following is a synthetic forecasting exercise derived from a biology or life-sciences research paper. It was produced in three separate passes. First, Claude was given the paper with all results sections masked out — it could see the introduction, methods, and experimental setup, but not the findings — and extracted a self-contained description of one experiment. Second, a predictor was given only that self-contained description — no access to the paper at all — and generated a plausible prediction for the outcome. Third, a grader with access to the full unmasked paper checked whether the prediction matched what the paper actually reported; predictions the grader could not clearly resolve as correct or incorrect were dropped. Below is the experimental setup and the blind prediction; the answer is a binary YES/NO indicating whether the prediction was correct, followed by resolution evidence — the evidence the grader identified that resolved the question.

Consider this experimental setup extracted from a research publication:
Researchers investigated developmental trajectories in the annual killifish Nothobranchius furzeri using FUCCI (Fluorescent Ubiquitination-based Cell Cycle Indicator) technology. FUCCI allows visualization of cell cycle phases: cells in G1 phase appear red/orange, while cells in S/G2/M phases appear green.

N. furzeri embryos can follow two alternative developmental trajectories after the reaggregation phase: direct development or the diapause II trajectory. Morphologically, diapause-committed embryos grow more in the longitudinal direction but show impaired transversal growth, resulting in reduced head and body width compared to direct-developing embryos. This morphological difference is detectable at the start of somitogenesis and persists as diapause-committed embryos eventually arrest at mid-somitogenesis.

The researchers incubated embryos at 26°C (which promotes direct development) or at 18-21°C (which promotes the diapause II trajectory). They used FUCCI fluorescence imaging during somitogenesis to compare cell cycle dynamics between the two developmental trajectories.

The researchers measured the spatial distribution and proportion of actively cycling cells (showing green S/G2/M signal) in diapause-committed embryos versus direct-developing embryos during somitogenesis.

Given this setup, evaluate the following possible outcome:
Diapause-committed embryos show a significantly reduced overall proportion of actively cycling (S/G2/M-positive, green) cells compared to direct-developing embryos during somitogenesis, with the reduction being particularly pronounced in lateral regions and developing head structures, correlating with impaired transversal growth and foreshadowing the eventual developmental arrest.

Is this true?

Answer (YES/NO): NO